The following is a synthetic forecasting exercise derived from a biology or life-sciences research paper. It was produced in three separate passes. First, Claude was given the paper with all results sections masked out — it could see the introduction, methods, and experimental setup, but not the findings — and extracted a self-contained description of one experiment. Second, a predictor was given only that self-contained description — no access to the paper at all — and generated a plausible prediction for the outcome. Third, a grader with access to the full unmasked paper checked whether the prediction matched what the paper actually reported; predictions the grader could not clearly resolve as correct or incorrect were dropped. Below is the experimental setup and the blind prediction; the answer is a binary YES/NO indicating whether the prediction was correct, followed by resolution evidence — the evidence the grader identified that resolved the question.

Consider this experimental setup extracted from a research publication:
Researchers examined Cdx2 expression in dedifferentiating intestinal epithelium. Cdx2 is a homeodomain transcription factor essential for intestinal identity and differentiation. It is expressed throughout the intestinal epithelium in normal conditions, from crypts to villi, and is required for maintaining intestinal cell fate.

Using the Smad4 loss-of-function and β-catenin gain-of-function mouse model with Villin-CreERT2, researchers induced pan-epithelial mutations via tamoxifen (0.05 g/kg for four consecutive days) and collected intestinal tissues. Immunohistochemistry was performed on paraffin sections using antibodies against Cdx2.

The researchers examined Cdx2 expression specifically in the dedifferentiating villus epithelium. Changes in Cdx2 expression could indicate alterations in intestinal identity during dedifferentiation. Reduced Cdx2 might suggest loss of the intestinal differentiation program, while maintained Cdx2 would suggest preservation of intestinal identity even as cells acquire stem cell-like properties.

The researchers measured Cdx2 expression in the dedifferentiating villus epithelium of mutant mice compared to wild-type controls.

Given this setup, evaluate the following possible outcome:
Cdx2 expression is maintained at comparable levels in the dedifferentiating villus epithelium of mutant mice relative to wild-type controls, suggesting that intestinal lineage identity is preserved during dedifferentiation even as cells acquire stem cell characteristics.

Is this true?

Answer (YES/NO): NO